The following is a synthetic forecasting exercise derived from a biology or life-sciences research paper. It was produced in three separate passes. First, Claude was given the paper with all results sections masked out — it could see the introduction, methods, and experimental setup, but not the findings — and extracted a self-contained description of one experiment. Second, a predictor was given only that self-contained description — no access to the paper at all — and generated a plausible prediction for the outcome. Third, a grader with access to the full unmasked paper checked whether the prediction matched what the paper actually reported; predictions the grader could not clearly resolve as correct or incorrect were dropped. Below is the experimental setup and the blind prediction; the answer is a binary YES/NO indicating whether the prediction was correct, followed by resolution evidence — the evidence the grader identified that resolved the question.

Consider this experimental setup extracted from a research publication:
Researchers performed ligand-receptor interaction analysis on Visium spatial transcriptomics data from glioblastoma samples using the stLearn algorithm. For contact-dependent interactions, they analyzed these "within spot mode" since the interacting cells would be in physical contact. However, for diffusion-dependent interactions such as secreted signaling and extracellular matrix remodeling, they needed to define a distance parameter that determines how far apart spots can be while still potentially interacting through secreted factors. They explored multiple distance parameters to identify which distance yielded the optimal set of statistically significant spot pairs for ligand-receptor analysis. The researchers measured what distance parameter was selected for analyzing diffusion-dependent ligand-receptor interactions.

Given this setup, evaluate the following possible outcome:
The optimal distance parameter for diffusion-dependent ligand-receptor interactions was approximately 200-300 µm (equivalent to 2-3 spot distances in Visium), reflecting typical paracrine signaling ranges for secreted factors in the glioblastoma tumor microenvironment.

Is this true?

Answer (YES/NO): NO